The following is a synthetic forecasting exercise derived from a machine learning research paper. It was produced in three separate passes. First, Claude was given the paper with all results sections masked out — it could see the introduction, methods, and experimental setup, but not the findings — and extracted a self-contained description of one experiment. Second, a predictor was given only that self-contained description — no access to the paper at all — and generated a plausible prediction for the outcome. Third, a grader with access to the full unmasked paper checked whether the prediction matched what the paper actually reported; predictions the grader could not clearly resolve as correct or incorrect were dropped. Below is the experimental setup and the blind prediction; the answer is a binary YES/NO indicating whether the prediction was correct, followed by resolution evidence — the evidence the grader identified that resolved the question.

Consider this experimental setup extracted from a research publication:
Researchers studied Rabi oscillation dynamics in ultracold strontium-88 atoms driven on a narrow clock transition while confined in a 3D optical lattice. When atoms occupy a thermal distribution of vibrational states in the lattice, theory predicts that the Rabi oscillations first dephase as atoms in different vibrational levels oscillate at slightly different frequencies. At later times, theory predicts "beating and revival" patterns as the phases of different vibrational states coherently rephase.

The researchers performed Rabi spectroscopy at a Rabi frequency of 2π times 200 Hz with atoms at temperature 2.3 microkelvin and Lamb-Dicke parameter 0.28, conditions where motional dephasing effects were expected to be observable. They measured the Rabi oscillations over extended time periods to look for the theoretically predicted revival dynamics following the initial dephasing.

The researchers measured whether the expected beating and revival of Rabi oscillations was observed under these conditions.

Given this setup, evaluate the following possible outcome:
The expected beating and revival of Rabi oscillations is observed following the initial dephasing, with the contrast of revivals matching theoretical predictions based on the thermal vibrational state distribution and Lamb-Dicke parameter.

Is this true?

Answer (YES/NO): NO